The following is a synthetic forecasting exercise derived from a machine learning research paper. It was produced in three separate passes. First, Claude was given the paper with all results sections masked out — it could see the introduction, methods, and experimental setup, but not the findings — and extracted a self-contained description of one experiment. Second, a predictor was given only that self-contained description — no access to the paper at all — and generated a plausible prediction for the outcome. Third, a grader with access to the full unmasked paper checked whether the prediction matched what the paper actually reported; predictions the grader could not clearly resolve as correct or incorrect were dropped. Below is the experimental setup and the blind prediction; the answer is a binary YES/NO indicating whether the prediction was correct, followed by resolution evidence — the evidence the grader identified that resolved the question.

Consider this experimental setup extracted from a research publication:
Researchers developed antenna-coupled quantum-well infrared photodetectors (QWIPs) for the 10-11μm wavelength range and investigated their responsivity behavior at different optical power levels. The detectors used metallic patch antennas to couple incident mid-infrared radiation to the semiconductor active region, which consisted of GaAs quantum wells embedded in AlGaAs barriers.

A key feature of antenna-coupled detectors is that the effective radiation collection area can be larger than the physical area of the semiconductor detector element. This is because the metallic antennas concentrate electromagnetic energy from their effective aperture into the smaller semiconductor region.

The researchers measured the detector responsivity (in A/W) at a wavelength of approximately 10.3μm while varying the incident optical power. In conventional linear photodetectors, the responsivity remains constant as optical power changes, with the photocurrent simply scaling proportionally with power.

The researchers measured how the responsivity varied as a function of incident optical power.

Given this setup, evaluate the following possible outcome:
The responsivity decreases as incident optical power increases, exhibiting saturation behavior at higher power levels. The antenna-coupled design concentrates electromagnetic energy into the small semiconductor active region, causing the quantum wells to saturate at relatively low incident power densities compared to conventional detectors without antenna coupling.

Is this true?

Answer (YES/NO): YES